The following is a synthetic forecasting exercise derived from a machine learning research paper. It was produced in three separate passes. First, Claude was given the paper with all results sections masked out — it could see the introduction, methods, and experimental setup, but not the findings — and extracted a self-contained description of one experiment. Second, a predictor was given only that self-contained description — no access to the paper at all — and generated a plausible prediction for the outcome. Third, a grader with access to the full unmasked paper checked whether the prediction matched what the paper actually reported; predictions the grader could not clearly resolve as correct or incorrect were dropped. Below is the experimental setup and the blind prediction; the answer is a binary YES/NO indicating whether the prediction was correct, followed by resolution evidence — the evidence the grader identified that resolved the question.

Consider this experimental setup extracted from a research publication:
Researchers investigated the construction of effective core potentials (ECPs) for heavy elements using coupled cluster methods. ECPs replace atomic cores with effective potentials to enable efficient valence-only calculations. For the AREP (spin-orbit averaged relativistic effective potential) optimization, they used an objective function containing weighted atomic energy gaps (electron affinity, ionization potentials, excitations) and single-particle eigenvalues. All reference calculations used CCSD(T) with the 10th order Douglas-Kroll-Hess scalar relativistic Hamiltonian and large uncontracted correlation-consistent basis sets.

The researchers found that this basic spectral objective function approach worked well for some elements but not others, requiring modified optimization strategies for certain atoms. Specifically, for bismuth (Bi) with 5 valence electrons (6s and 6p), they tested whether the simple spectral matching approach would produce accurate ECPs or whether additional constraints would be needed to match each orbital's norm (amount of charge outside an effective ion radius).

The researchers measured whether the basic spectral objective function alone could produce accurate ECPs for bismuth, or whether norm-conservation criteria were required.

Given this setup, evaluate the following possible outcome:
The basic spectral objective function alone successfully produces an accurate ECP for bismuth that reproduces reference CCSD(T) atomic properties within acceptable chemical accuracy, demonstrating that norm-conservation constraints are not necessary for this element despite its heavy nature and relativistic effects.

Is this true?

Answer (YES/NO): NO